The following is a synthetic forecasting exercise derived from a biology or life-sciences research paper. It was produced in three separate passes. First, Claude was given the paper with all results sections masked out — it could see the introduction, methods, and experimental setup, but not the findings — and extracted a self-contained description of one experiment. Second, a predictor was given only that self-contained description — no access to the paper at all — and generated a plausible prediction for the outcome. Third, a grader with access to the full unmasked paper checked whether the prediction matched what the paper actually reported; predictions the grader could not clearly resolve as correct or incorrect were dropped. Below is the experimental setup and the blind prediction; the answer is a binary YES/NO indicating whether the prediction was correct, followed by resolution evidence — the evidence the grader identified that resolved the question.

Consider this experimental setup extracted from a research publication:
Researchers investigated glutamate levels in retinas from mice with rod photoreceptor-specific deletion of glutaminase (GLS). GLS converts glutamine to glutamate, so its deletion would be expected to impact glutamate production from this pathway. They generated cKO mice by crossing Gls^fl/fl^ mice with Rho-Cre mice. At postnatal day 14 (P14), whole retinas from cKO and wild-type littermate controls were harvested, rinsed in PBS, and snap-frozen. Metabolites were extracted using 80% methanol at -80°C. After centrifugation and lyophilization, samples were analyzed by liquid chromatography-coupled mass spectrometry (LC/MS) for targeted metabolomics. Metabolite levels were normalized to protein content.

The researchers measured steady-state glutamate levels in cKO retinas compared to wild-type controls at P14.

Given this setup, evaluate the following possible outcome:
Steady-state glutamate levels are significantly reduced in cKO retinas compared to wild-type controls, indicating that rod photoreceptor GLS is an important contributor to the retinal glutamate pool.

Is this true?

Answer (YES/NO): YES